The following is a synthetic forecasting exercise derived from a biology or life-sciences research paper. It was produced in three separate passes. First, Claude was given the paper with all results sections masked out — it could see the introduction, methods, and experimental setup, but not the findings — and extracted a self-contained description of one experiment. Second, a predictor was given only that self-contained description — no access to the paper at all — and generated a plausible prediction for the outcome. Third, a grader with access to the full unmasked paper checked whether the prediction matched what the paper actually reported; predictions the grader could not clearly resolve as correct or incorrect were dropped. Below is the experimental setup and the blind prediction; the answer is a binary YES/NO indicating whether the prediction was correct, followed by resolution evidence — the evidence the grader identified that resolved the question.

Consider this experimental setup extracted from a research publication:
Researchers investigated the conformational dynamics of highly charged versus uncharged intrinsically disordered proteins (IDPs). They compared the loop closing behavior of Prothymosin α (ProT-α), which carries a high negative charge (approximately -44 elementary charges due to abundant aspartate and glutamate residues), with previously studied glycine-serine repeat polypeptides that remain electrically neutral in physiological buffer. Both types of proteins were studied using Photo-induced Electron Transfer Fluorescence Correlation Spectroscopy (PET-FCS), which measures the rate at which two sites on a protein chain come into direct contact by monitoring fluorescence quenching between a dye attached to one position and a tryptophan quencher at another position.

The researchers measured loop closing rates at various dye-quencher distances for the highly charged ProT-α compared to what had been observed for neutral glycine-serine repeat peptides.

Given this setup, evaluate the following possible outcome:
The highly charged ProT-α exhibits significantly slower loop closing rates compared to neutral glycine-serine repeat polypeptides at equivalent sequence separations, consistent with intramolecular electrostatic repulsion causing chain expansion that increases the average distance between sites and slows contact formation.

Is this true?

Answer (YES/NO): YES